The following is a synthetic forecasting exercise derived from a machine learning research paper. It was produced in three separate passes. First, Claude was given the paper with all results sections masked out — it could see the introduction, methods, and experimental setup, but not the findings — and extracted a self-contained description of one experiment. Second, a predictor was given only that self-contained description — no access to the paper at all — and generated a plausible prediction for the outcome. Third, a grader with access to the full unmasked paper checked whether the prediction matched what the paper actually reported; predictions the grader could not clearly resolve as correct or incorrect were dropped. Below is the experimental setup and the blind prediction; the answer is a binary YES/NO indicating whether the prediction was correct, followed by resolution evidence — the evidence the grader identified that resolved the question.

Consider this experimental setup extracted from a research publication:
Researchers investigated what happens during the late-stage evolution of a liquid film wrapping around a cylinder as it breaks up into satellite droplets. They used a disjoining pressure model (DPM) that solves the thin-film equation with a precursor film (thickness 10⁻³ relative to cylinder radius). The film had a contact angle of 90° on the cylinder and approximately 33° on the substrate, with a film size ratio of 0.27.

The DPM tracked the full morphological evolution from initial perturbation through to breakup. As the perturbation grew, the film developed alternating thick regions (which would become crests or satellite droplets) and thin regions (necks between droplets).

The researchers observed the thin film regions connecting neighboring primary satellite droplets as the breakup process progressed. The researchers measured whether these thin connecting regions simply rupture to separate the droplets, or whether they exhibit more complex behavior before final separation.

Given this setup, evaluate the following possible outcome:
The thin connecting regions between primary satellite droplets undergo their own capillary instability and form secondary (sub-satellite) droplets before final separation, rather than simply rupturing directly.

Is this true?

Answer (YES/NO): YES